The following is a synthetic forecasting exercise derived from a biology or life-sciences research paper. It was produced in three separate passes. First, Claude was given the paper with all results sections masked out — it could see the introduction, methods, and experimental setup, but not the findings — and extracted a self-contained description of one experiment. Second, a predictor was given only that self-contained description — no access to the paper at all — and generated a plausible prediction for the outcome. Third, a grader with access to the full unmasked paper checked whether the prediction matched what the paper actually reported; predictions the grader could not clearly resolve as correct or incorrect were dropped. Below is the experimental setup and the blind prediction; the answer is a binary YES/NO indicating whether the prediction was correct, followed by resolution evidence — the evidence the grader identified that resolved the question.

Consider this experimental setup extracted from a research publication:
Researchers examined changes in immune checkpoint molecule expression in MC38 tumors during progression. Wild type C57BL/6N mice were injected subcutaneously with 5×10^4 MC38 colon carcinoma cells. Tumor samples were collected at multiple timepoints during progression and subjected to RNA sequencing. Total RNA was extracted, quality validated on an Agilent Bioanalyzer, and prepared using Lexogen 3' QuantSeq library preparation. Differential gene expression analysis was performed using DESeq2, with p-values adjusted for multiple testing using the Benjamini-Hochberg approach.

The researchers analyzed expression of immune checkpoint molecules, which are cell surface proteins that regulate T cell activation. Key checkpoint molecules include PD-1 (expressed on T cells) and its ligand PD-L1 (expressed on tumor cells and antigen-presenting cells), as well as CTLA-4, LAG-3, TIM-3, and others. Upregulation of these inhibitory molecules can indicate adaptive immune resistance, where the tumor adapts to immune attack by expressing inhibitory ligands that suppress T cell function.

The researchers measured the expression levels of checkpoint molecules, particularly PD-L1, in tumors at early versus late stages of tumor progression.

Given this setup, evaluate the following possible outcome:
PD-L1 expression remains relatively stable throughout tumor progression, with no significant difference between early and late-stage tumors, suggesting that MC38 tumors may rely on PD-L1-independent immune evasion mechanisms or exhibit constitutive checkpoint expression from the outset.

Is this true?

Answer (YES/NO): NO